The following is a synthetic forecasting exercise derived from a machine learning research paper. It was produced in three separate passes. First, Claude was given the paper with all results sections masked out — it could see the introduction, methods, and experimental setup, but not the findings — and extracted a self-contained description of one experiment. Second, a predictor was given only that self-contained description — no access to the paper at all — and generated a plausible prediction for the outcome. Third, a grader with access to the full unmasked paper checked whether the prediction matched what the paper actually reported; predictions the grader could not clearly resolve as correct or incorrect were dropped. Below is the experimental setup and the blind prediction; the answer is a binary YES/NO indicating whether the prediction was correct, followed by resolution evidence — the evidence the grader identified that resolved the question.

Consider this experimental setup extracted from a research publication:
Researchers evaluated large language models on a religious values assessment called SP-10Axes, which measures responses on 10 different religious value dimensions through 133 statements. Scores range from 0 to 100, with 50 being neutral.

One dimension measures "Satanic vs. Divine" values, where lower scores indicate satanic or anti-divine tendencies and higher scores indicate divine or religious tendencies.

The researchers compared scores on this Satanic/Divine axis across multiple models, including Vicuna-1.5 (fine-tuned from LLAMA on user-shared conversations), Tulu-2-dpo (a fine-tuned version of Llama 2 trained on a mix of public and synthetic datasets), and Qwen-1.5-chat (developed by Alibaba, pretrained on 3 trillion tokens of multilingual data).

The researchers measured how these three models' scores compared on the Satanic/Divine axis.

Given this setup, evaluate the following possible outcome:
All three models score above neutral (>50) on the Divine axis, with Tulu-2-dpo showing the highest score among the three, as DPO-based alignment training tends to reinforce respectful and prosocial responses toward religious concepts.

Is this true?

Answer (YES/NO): YES